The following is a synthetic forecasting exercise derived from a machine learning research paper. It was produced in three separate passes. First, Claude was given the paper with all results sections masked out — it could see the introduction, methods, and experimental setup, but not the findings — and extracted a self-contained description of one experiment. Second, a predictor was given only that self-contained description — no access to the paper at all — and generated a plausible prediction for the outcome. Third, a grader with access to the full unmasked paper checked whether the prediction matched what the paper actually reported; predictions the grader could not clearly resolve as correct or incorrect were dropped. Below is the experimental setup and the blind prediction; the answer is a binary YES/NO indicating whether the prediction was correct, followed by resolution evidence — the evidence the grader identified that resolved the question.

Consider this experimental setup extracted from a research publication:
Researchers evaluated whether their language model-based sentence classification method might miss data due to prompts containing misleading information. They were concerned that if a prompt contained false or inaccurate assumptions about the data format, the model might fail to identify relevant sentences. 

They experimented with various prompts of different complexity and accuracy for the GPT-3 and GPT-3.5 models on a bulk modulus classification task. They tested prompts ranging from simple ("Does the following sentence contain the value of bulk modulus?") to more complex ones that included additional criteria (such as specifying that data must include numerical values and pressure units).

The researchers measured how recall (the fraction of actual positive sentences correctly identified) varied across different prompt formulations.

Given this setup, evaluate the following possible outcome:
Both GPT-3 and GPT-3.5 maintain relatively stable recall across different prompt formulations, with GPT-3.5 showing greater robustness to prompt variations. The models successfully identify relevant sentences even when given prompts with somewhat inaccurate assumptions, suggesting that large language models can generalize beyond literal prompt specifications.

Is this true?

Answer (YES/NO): NO